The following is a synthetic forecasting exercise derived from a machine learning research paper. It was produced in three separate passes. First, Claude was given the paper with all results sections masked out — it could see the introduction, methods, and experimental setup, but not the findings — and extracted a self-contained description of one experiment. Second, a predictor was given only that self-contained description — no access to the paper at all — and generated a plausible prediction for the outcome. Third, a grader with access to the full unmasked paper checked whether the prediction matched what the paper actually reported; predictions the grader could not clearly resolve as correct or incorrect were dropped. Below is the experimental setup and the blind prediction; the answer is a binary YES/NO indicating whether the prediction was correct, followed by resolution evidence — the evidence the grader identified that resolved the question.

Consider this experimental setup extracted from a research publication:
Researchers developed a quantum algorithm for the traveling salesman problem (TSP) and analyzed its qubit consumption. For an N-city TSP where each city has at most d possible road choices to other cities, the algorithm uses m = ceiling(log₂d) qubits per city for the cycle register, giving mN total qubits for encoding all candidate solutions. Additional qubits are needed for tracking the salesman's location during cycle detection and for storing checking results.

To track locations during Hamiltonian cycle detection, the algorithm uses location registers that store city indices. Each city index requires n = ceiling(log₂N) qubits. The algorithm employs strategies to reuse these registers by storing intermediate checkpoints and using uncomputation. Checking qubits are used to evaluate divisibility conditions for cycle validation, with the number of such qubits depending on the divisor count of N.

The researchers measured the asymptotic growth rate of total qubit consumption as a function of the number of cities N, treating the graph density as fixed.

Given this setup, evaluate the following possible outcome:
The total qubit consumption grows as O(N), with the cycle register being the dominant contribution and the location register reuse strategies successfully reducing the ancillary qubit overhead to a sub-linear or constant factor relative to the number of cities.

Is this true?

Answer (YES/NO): YES